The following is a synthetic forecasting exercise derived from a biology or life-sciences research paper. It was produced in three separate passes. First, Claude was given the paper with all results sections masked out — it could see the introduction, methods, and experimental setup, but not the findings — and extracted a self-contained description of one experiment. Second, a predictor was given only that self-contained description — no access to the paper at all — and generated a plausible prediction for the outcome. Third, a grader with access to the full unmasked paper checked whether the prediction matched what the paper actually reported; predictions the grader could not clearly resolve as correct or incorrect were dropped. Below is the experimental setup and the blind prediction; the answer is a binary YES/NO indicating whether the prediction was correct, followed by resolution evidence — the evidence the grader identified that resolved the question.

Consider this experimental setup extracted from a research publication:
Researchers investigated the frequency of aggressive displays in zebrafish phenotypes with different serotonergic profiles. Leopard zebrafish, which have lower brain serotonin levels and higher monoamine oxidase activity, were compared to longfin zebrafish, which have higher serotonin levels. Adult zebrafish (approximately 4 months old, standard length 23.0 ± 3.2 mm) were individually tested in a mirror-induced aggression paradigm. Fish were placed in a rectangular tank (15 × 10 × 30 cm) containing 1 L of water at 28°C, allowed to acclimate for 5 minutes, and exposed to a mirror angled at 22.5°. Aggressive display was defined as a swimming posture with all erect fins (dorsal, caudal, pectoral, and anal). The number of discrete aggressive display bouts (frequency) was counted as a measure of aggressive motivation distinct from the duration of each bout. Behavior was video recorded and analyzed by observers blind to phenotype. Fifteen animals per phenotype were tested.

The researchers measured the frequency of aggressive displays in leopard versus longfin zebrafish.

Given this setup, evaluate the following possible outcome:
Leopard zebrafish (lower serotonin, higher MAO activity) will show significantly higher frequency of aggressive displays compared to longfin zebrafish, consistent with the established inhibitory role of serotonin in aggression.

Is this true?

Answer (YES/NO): NO